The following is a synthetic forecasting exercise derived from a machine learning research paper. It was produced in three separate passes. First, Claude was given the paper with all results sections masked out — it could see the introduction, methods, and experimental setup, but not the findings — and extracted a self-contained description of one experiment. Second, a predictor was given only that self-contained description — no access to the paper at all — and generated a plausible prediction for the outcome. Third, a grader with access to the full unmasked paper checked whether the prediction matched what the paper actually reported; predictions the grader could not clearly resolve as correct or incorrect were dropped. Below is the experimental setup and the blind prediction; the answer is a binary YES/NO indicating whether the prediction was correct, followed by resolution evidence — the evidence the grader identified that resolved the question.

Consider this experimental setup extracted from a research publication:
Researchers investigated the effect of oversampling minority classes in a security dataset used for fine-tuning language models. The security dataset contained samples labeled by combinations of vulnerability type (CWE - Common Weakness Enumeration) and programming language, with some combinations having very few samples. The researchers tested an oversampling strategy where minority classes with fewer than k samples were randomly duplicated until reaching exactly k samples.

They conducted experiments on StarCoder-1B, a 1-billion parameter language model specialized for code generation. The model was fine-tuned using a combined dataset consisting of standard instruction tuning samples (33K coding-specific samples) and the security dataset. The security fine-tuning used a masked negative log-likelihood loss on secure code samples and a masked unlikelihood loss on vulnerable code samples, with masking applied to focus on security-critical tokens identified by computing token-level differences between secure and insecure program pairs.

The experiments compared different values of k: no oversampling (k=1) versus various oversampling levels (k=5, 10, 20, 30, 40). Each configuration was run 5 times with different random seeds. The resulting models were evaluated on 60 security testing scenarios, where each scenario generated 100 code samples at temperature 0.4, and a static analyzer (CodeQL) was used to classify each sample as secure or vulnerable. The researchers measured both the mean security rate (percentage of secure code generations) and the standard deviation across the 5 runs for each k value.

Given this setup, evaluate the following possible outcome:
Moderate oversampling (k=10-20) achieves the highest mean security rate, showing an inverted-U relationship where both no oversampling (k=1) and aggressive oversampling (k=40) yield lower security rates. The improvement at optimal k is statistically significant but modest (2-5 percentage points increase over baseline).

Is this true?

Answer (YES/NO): NO